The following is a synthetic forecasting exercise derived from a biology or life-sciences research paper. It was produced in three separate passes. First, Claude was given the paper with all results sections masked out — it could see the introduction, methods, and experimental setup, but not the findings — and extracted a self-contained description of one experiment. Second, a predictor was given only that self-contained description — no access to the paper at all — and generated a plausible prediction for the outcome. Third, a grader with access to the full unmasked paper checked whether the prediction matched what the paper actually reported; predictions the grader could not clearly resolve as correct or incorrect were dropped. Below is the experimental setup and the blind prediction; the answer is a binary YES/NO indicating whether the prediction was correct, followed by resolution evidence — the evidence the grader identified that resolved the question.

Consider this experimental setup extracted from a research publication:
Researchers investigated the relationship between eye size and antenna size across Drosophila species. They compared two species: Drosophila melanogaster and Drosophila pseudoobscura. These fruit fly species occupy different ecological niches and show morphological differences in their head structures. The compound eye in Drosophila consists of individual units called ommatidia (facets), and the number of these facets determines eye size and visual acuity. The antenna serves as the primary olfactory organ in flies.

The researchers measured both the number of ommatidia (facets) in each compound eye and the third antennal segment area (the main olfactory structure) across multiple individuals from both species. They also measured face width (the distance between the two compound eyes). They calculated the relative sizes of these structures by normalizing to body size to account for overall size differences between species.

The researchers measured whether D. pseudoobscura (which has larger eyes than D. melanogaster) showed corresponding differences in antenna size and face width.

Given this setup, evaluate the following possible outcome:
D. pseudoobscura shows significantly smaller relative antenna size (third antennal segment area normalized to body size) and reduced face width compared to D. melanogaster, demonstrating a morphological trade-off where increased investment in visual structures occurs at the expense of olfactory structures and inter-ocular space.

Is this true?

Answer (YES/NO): YES